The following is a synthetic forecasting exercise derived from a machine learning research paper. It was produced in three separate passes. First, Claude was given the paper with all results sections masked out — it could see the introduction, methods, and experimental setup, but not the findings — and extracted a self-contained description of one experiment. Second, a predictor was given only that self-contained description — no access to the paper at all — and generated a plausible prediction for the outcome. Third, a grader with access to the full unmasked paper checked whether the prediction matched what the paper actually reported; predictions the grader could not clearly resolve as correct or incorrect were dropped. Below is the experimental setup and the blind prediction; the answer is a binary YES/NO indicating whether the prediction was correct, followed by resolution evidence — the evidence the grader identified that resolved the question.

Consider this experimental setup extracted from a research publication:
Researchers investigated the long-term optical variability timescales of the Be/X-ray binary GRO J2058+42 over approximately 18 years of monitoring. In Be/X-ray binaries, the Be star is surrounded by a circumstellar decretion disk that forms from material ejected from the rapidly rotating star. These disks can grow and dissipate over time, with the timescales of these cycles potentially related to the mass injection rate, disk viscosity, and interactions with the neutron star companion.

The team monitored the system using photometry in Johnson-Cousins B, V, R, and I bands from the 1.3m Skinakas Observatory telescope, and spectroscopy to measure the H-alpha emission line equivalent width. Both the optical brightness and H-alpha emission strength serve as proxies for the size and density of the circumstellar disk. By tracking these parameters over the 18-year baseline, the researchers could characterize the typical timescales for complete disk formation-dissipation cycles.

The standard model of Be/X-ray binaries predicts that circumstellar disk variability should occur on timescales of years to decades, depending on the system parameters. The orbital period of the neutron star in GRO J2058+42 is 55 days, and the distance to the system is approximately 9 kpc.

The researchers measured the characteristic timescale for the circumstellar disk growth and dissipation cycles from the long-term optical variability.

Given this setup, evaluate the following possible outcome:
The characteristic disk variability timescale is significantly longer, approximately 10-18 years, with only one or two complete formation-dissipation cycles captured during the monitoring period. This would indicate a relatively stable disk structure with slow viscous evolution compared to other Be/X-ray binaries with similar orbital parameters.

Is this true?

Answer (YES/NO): NO